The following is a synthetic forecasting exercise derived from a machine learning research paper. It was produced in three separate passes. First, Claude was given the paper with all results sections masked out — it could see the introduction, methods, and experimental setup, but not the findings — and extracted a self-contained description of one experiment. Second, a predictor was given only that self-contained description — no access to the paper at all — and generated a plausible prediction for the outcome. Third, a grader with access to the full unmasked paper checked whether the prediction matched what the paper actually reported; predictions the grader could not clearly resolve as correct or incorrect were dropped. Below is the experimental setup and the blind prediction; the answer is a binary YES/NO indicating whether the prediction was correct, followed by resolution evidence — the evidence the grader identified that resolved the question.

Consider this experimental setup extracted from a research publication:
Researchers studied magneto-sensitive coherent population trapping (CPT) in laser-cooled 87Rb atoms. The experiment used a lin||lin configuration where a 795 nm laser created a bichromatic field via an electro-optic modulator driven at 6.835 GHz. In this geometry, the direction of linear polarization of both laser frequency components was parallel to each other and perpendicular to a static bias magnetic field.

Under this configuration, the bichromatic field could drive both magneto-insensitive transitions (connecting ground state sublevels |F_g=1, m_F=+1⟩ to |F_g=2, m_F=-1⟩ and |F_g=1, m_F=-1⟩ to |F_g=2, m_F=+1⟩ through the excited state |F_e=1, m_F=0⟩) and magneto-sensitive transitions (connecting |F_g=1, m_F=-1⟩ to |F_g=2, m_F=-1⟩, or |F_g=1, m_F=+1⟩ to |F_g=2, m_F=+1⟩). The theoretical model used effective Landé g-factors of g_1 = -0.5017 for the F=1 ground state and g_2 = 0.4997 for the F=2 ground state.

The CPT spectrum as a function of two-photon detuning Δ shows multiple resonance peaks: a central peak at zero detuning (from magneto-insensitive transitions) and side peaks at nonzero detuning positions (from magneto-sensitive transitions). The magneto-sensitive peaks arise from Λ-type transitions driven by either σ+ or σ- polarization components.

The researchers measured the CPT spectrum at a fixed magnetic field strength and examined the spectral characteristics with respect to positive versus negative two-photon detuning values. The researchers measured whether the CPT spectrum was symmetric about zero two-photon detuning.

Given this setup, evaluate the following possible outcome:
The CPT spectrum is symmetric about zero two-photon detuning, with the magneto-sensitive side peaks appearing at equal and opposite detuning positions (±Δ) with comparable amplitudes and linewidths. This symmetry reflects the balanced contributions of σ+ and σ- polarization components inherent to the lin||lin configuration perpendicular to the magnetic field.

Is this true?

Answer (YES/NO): YES